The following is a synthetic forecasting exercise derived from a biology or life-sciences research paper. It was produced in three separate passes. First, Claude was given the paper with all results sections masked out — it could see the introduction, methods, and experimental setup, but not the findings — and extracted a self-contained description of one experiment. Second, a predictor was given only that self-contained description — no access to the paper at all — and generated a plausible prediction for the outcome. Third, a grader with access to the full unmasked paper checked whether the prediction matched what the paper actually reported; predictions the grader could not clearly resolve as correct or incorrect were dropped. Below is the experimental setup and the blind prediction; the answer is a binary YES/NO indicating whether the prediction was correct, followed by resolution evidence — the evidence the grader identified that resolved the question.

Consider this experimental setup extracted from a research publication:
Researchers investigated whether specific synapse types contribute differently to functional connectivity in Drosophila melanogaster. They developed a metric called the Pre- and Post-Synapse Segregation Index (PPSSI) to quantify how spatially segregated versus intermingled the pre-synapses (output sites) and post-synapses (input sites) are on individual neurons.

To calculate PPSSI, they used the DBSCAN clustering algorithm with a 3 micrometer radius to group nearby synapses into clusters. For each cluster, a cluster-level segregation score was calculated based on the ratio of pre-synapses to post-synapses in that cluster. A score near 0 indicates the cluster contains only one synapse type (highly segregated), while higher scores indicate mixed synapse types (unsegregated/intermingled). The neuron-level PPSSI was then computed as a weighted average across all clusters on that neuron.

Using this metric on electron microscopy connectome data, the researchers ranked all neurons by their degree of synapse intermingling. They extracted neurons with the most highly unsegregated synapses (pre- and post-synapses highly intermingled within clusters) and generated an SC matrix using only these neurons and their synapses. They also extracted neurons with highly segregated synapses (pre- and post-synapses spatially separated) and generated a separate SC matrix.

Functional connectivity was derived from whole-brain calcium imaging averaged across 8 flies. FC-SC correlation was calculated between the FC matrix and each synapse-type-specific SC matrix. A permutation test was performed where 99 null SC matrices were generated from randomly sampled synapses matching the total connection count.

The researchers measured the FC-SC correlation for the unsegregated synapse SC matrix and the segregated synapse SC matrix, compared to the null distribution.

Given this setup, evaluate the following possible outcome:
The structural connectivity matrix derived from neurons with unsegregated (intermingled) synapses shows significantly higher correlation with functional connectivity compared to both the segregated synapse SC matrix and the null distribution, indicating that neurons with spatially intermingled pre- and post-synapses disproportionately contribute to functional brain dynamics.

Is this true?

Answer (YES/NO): YES